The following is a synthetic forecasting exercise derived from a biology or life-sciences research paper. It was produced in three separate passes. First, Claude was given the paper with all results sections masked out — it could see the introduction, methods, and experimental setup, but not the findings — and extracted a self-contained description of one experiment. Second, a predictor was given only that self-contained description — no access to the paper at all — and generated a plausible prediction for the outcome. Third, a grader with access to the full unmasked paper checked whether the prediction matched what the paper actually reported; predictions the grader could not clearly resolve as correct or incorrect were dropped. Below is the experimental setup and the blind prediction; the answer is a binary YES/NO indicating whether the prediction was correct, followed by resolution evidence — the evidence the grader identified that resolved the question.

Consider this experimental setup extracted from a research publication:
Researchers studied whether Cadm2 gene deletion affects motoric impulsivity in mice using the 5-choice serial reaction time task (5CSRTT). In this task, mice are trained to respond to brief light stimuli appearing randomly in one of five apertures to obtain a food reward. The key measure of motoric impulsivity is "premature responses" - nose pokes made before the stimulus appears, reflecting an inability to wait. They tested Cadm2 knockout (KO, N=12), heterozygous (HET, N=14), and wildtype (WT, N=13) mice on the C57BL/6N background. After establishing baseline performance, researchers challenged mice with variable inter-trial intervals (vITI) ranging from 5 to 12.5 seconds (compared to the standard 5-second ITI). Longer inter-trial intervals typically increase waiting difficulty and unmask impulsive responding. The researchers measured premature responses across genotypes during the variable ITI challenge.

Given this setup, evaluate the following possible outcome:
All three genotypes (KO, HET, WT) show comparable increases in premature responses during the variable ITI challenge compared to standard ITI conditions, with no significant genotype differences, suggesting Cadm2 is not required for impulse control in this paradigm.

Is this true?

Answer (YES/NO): NO